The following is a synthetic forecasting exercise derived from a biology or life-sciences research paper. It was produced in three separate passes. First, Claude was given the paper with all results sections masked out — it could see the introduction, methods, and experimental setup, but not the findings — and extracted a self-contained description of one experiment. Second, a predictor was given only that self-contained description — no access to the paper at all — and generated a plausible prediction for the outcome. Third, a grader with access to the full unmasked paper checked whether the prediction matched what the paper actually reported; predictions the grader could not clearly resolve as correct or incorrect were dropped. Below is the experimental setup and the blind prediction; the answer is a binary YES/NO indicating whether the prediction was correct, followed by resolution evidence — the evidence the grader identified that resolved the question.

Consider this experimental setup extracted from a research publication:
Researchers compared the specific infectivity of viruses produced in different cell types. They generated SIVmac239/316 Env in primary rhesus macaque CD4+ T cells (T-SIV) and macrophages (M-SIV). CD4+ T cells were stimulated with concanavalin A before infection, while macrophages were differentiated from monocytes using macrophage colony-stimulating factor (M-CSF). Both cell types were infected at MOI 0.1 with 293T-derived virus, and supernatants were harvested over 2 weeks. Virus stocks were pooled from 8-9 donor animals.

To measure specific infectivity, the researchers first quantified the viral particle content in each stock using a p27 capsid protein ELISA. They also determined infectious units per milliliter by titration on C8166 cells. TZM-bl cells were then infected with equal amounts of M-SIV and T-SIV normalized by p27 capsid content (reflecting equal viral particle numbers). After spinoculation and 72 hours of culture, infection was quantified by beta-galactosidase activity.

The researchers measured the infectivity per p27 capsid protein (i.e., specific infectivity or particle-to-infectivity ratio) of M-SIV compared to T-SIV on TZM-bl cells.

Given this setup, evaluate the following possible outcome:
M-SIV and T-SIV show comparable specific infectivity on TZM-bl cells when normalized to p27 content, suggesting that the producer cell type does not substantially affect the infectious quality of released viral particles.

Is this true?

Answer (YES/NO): NO